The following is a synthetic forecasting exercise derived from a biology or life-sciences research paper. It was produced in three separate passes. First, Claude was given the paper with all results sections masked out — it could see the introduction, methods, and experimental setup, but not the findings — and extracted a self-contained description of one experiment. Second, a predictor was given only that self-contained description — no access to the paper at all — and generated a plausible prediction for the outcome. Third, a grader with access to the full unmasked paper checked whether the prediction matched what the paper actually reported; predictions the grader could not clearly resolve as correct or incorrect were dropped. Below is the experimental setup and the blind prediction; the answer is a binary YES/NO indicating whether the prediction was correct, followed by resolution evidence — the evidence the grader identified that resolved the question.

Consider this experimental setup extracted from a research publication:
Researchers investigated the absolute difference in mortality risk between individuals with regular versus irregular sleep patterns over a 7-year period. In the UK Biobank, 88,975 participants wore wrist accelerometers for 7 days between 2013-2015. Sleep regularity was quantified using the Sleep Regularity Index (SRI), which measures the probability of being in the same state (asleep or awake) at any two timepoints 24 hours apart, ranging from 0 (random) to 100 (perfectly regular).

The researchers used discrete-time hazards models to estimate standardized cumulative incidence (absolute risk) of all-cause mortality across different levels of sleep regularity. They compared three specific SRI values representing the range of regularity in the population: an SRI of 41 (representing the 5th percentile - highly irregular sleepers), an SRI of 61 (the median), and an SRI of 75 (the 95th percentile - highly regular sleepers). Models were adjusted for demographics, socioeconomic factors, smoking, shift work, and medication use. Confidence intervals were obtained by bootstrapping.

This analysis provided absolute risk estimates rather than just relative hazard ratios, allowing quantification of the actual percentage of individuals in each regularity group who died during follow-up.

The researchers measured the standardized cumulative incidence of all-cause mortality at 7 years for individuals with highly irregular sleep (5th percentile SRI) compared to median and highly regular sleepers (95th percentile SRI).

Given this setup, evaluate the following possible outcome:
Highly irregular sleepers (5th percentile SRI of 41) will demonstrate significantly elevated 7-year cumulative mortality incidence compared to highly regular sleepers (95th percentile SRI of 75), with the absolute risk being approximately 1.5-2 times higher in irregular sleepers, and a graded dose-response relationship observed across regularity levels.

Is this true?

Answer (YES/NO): YES